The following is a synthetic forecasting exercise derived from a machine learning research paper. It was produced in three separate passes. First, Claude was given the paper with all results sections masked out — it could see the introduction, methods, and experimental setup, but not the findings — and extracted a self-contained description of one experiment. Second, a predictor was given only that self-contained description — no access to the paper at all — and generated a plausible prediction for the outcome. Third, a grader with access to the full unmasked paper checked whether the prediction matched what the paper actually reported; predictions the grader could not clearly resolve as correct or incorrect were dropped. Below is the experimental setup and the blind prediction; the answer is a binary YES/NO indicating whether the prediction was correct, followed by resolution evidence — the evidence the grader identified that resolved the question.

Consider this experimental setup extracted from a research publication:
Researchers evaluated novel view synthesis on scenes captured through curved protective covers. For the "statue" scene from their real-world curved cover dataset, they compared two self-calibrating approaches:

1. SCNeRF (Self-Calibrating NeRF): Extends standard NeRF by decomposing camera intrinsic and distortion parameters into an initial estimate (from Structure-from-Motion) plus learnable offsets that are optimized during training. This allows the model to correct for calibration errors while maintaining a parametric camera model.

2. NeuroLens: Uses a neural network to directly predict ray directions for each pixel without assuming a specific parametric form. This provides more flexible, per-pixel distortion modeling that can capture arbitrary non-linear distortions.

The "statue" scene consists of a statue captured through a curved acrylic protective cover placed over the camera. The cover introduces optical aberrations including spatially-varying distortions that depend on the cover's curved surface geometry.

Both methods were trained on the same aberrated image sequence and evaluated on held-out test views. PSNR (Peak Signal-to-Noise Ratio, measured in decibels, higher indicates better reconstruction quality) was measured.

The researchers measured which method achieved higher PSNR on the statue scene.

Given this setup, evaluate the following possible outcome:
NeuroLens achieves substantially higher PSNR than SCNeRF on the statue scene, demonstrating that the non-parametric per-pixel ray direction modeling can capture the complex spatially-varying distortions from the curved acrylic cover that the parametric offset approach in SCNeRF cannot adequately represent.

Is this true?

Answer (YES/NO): NO